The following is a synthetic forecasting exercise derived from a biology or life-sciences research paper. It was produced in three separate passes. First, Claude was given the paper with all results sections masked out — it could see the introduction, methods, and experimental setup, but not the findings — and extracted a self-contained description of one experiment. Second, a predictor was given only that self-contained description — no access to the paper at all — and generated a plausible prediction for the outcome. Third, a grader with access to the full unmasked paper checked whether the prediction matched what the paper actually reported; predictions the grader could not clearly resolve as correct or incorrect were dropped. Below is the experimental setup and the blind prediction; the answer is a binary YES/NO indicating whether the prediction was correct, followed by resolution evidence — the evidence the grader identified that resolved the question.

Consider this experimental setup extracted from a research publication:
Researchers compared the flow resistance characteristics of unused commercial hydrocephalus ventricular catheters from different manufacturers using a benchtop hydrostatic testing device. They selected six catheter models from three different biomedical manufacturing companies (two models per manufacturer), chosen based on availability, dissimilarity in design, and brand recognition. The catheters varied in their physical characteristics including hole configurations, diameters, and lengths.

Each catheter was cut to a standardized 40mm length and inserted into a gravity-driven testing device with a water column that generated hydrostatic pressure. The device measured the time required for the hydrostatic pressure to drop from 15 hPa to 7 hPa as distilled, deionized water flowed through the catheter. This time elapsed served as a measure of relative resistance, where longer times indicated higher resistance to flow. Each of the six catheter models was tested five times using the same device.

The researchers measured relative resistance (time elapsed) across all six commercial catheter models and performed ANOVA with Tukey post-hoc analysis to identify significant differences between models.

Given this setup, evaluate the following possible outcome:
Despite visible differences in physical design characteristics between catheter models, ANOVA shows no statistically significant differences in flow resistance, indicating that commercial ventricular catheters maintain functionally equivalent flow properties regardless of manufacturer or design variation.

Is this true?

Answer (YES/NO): NO